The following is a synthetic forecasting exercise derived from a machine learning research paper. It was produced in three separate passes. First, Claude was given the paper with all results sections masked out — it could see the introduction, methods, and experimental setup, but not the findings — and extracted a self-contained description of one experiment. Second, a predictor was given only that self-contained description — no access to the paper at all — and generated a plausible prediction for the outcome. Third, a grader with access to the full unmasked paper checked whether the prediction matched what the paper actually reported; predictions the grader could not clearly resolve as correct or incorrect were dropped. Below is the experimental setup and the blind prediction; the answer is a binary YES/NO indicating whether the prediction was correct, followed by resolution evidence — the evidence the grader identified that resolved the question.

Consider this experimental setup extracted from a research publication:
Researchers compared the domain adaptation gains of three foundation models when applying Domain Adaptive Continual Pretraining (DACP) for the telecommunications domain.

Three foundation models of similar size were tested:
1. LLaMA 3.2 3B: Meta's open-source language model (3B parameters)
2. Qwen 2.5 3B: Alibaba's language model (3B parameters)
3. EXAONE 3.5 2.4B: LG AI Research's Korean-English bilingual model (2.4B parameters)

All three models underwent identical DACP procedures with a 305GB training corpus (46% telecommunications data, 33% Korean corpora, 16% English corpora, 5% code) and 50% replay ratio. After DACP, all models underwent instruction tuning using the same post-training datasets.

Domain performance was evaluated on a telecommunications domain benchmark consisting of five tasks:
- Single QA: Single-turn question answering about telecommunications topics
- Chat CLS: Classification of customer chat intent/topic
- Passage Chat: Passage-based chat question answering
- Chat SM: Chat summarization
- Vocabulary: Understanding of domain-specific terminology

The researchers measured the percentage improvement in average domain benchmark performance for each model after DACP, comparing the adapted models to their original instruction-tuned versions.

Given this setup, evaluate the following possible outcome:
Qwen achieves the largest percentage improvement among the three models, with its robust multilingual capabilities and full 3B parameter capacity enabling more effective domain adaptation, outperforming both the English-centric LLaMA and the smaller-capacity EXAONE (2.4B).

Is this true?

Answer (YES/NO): NO